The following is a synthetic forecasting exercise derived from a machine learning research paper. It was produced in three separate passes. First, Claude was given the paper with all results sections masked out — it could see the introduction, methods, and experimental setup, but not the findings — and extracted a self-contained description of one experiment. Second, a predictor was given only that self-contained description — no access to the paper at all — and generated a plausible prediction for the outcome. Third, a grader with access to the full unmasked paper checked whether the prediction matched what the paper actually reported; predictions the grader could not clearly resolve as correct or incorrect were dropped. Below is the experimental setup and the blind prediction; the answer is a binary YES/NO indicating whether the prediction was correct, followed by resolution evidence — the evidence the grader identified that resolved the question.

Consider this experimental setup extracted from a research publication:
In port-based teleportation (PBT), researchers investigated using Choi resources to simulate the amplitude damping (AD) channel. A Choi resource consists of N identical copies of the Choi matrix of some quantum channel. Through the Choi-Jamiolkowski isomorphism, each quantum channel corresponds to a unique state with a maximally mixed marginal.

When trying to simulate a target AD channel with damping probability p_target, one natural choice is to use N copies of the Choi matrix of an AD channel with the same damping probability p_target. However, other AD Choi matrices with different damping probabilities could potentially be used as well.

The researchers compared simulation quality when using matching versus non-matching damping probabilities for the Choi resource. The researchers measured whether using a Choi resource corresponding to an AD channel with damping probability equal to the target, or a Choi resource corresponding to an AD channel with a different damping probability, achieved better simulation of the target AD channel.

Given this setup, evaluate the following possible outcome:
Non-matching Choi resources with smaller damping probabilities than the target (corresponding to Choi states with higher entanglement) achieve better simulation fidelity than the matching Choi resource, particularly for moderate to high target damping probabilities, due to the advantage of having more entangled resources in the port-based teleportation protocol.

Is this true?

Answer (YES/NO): NO